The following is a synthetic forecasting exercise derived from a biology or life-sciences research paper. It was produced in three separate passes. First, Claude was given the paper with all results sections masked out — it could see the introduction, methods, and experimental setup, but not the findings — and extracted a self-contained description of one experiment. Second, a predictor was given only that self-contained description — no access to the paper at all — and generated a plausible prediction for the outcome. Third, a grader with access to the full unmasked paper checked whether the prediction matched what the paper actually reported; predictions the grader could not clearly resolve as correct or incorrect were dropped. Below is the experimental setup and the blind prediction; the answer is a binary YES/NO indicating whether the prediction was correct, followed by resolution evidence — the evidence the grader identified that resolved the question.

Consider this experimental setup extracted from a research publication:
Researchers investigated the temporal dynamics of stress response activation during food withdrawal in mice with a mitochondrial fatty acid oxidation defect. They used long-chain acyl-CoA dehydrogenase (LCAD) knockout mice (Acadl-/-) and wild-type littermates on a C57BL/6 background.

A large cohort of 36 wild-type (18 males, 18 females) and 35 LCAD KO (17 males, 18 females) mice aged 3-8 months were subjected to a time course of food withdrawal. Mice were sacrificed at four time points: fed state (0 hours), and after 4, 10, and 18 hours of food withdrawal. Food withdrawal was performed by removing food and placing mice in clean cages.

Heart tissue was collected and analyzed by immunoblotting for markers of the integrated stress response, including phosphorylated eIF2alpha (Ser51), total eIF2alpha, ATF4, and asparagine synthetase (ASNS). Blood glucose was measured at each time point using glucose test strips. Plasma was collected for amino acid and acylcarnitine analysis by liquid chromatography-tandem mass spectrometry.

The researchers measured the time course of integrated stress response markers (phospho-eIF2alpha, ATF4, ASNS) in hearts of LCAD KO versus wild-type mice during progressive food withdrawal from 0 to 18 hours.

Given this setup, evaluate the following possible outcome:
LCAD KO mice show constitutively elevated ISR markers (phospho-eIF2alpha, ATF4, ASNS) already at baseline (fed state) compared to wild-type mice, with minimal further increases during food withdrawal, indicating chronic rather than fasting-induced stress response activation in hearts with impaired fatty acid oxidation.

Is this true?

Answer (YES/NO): YES